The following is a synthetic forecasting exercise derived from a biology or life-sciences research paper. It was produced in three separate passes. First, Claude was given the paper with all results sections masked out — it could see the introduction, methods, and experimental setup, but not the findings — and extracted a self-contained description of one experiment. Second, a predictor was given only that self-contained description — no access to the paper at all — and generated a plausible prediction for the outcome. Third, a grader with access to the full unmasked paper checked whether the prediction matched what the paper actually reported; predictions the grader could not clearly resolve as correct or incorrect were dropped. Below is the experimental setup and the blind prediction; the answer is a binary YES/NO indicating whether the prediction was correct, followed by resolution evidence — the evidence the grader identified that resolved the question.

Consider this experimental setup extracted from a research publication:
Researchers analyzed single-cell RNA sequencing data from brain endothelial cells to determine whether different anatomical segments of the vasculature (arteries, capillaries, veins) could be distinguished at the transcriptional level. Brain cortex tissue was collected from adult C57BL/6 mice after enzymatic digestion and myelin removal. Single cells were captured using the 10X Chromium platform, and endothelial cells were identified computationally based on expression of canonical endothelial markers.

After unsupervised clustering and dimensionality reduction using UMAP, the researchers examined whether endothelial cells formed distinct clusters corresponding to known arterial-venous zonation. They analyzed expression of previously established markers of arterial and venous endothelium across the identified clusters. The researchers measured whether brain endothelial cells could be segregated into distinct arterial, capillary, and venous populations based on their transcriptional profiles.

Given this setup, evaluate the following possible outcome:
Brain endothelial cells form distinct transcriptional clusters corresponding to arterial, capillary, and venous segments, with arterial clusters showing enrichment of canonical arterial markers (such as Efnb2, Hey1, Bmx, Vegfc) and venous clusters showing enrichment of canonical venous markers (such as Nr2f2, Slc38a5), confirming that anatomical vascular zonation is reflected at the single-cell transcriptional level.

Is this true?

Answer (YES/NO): YES